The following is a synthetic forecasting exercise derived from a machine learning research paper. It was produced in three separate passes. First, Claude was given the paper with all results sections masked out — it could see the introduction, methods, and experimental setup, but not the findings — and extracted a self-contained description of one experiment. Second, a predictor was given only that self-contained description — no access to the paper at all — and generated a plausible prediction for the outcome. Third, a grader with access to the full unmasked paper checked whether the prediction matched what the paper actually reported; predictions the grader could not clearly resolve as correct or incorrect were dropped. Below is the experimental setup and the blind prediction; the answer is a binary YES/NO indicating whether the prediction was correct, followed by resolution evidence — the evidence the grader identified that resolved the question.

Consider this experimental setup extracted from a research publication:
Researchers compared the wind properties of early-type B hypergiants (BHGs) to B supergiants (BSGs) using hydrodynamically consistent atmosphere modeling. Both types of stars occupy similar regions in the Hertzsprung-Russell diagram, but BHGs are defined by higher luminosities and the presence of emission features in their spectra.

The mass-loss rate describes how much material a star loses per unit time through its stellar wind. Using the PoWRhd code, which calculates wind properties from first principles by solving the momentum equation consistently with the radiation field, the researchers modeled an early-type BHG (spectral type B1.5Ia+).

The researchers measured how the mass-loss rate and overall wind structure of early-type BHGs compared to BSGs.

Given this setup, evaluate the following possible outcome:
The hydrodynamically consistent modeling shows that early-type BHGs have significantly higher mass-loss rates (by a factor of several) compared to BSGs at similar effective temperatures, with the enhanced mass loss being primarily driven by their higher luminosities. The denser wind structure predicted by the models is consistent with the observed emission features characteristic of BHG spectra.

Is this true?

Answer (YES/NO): NO